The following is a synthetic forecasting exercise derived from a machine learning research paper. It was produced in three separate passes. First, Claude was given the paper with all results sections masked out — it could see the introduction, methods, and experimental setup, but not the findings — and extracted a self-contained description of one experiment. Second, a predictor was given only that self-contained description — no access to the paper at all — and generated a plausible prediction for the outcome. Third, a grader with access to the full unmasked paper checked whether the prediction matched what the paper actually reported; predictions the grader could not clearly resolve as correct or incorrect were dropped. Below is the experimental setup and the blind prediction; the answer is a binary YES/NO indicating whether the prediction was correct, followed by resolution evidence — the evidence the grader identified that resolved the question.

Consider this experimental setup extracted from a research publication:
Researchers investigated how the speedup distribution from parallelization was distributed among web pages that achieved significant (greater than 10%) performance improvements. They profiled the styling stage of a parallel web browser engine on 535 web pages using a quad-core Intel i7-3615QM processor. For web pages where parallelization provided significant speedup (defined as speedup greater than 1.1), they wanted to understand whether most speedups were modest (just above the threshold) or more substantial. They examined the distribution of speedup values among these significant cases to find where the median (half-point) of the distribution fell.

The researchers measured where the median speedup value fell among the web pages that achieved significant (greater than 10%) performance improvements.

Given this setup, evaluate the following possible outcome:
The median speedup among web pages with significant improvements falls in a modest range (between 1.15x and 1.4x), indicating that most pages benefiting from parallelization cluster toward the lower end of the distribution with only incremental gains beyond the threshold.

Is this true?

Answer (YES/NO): YES